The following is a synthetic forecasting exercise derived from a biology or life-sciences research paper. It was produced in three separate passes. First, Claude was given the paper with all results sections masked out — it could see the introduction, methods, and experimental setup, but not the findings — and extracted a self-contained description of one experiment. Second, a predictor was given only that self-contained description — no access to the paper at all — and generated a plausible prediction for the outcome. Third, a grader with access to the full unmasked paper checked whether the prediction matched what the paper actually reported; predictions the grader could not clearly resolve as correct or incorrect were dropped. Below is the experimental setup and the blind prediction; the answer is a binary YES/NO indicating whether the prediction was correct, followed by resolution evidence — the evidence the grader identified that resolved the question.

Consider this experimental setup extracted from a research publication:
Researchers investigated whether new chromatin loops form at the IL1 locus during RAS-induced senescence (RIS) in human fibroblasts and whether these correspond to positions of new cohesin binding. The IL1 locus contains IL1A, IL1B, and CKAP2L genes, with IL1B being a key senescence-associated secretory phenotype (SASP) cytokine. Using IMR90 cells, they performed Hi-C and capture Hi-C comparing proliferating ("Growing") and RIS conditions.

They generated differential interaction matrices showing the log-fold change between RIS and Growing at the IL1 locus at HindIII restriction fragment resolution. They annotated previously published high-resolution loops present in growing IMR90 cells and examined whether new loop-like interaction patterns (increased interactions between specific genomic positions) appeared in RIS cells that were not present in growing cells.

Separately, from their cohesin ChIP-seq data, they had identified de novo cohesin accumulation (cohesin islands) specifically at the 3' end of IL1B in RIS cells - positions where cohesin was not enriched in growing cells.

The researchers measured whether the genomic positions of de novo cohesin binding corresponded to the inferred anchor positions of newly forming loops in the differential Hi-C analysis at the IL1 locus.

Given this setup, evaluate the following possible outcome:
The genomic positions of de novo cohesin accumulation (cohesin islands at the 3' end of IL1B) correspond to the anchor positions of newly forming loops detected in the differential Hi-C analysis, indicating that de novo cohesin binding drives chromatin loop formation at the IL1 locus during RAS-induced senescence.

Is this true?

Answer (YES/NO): YES